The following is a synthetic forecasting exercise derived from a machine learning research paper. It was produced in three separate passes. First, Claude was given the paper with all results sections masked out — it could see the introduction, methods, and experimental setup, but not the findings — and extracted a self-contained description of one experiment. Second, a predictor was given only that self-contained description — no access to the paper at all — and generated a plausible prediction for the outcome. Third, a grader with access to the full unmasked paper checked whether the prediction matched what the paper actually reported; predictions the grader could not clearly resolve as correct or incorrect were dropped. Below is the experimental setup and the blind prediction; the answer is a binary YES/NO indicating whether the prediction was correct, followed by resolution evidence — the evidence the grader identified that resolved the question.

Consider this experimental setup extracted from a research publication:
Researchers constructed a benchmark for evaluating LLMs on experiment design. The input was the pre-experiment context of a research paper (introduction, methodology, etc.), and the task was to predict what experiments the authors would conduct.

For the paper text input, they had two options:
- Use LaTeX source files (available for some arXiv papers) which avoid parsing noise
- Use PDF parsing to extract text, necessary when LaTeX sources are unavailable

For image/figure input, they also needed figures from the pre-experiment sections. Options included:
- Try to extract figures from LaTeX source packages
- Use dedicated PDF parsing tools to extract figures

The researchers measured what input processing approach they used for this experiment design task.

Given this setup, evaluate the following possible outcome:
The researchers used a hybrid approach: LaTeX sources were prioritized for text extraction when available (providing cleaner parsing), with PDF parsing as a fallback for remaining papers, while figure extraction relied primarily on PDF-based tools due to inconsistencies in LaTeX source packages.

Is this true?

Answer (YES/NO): NO